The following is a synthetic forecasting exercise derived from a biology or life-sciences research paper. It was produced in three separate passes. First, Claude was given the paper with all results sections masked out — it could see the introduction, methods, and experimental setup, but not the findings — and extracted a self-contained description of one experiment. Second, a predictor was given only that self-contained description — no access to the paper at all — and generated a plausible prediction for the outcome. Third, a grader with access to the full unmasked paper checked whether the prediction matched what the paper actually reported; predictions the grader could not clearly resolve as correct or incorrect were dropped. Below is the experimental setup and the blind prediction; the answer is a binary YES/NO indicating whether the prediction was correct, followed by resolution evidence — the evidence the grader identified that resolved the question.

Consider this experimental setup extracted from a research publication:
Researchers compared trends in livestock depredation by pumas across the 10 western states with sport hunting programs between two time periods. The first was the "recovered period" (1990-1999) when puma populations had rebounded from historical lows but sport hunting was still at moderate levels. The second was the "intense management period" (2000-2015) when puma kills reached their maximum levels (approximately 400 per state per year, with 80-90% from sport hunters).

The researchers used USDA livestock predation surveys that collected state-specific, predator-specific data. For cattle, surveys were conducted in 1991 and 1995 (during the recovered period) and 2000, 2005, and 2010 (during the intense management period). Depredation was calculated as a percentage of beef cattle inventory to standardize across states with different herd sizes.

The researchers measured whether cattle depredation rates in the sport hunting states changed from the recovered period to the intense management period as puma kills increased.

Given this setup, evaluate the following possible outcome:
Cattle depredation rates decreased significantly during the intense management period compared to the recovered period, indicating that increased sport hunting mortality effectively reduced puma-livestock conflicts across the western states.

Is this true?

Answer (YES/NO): NO